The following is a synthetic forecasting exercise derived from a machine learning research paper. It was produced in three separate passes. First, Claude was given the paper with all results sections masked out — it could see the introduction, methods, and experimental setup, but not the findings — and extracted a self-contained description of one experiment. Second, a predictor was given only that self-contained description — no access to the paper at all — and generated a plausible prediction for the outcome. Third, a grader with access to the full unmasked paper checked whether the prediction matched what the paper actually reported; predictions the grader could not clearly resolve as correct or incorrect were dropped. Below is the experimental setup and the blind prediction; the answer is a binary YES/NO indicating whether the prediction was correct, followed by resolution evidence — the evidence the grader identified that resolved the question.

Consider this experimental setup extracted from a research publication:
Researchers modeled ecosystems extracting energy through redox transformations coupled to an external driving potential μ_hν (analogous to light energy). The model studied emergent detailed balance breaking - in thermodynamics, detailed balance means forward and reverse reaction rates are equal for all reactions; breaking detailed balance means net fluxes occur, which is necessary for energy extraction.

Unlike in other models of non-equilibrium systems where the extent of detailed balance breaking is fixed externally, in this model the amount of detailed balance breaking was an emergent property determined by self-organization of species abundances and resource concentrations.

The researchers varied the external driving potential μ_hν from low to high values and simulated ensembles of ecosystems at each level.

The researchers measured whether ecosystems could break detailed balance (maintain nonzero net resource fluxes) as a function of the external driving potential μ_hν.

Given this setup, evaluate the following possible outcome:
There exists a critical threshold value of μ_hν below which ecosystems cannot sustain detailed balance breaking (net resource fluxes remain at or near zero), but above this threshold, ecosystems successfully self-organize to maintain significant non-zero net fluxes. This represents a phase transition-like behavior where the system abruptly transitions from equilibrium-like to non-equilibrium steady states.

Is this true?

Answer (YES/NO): YES